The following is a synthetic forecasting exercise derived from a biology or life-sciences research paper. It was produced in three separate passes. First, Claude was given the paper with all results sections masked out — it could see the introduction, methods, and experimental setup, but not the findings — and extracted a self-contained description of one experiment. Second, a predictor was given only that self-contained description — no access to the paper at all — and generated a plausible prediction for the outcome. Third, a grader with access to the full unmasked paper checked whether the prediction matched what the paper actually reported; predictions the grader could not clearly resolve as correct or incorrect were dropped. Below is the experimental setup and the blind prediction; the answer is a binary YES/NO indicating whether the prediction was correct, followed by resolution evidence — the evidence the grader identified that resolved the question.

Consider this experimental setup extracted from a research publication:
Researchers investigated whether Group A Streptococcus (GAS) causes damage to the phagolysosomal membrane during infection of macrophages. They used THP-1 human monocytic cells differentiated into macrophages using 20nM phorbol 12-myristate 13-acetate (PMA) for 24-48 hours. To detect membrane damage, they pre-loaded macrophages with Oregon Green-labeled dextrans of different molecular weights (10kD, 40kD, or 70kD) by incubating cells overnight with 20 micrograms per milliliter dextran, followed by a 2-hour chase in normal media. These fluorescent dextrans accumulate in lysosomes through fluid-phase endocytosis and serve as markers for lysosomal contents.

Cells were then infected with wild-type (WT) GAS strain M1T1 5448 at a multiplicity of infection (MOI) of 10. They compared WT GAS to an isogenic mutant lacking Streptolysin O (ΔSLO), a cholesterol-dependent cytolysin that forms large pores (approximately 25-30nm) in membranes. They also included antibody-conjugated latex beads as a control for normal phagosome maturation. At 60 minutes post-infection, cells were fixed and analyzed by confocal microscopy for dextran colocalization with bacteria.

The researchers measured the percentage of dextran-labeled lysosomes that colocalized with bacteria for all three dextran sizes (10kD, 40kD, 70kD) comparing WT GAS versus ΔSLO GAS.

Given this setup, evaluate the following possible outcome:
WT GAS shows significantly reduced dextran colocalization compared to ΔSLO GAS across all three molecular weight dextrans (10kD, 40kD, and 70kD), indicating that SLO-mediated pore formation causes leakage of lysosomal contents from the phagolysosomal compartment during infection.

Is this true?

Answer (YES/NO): NO